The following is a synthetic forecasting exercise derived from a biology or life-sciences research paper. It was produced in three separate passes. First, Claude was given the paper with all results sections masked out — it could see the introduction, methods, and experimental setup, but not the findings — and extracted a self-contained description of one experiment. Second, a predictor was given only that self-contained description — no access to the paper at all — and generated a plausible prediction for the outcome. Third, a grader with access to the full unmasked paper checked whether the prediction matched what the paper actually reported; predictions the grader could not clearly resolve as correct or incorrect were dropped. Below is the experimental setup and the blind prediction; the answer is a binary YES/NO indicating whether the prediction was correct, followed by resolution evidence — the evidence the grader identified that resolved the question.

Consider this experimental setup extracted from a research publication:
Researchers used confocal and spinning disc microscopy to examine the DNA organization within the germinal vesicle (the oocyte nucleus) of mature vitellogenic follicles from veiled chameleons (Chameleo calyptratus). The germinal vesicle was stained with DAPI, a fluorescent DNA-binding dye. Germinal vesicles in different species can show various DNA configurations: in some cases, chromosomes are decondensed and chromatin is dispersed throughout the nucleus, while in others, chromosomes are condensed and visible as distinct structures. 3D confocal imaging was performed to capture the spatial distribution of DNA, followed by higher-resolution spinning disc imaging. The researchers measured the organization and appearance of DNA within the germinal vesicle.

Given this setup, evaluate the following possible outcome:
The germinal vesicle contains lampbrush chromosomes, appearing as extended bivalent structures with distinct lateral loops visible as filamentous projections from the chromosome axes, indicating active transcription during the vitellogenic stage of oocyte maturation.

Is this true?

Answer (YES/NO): NO